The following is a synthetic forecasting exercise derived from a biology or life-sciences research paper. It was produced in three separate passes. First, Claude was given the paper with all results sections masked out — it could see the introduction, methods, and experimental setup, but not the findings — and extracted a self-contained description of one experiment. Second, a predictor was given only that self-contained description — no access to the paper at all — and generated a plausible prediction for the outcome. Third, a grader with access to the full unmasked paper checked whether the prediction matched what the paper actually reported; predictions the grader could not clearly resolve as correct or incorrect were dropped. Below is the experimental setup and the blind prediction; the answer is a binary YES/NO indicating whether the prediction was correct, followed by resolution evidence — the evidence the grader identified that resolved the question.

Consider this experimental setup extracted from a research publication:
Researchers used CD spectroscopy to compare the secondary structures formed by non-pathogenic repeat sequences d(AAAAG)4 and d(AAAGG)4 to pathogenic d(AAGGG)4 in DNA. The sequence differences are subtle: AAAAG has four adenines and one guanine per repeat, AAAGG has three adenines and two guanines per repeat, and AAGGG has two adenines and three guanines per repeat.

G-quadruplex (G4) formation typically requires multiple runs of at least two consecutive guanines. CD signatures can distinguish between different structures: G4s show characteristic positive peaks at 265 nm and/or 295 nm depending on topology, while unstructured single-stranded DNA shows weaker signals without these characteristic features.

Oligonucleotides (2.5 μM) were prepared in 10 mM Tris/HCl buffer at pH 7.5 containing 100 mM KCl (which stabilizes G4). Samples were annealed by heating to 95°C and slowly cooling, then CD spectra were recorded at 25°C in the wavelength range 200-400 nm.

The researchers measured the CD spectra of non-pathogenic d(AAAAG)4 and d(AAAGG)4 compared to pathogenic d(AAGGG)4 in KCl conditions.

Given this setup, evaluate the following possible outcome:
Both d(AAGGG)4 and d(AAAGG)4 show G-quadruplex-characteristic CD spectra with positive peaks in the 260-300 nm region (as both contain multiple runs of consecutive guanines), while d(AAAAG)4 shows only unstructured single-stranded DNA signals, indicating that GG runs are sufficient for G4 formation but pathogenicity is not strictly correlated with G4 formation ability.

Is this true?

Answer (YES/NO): NO